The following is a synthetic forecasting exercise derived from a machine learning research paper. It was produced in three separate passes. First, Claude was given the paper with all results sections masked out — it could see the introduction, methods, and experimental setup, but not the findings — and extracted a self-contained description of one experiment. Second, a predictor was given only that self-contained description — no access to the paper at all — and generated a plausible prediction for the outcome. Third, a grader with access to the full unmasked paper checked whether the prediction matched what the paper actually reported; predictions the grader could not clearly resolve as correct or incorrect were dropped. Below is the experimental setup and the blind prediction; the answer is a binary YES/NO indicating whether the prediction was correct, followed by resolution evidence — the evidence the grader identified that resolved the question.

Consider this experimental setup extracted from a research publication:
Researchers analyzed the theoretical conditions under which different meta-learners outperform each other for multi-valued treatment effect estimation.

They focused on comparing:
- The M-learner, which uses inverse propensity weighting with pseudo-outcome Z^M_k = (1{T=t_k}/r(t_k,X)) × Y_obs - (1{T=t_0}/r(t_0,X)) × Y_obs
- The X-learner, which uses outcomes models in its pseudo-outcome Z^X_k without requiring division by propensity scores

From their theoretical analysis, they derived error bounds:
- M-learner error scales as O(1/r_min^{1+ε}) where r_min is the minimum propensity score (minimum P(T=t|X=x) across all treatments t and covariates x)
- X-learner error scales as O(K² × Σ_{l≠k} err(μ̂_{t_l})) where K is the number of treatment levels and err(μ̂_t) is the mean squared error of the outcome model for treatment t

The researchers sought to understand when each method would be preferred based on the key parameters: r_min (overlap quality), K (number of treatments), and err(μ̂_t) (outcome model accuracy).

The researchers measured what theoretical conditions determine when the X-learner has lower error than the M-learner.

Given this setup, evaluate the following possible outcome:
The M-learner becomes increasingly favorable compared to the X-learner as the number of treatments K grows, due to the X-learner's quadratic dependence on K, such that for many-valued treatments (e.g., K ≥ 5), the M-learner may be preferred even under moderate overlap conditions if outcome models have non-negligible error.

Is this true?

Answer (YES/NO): NO